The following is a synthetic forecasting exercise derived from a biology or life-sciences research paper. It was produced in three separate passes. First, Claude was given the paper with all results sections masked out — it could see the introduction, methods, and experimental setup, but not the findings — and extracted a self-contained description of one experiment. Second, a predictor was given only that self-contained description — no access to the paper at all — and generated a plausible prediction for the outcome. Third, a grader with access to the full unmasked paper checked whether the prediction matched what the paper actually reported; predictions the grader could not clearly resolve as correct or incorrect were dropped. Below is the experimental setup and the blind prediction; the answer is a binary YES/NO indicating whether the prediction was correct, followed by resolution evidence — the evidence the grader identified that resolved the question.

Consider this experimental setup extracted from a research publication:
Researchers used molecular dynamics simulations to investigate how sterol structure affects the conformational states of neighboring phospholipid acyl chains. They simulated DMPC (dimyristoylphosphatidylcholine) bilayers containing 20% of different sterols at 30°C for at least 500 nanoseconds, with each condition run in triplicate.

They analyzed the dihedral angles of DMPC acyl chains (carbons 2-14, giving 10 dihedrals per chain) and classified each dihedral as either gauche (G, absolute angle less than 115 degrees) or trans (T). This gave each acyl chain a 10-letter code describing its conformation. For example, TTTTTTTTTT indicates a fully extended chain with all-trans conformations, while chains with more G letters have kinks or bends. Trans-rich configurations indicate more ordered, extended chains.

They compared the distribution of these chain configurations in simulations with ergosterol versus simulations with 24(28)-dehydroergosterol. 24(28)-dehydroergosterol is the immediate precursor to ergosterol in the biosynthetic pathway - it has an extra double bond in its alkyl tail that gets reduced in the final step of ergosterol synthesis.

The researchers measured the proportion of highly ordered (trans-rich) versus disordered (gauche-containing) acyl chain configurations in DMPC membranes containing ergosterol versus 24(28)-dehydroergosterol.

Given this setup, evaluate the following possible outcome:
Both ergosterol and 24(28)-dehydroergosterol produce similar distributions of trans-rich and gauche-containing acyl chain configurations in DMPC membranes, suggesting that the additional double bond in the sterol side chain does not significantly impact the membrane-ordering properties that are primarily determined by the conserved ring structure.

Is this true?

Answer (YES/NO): NO